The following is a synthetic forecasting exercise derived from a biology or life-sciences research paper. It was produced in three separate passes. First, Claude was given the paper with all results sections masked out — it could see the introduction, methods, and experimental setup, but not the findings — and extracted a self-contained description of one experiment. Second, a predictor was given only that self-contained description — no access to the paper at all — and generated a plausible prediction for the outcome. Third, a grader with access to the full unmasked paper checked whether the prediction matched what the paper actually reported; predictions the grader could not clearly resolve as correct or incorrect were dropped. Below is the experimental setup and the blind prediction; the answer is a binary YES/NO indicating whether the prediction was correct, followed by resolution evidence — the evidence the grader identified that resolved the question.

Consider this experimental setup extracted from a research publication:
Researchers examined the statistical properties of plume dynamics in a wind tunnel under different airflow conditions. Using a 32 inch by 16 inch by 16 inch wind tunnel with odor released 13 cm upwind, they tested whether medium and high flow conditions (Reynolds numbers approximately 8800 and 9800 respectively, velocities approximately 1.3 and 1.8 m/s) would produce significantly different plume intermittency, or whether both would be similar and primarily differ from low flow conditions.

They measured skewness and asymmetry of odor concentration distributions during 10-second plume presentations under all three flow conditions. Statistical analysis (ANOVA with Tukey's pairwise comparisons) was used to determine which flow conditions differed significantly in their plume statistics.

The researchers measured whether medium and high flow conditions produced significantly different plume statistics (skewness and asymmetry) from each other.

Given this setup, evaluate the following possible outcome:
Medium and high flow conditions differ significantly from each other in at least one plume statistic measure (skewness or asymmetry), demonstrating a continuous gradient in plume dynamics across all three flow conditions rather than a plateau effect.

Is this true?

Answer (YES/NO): NO